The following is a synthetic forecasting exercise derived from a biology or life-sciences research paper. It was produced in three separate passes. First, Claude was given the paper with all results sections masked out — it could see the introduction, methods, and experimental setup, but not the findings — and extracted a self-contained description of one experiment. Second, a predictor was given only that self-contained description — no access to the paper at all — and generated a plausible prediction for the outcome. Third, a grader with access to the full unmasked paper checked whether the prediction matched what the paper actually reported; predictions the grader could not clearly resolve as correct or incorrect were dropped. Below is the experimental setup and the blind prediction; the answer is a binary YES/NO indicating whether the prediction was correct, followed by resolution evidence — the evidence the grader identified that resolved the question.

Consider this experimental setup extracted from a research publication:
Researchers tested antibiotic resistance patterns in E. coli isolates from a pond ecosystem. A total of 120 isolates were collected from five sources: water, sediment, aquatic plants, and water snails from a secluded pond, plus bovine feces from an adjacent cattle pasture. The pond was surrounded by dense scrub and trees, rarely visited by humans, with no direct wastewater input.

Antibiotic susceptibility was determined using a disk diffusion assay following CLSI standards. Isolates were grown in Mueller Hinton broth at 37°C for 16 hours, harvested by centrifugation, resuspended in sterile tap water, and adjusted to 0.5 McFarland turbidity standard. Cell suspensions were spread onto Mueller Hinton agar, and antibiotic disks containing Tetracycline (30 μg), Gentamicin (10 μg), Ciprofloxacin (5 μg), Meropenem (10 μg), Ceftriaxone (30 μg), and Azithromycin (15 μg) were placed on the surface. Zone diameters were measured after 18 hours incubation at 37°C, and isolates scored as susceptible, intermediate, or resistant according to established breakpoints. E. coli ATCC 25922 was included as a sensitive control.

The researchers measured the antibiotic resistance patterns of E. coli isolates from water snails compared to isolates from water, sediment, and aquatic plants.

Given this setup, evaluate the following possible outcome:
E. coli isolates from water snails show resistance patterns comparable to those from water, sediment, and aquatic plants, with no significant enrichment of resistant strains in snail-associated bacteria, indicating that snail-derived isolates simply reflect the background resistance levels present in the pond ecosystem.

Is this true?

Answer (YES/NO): NO